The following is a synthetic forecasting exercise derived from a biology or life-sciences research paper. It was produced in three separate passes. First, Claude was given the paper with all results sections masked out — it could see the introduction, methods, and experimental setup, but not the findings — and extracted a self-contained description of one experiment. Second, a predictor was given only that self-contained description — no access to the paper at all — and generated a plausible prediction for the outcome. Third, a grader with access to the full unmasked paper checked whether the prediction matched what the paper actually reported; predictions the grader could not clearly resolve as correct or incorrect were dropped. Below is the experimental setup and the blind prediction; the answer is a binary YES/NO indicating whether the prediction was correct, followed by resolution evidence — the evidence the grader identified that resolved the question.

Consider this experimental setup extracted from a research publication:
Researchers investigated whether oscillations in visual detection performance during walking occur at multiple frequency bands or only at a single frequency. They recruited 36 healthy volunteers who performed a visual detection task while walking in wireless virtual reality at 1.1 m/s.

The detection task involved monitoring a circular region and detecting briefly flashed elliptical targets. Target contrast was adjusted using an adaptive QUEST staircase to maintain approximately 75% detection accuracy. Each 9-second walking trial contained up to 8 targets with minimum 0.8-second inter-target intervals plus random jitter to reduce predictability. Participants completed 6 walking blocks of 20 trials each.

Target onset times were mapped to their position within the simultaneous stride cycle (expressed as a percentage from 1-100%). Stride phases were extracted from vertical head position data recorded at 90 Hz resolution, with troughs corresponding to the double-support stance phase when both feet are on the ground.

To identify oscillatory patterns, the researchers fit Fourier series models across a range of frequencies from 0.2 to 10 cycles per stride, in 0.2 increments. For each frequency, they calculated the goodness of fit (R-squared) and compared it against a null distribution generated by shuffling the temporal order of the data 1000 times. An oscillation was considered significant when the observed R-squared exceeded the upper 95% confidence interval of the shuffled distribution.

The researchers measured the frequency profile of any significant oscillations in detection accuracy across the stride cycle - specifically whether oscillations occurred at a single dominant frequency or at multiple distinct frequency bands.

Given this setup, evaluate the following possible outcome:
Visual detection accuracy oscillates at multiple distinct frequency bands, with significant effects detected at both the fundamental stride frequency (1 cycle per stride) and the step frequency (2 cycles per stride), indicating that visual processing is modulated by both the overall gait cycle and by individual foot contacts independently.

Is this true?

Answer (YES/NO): NO